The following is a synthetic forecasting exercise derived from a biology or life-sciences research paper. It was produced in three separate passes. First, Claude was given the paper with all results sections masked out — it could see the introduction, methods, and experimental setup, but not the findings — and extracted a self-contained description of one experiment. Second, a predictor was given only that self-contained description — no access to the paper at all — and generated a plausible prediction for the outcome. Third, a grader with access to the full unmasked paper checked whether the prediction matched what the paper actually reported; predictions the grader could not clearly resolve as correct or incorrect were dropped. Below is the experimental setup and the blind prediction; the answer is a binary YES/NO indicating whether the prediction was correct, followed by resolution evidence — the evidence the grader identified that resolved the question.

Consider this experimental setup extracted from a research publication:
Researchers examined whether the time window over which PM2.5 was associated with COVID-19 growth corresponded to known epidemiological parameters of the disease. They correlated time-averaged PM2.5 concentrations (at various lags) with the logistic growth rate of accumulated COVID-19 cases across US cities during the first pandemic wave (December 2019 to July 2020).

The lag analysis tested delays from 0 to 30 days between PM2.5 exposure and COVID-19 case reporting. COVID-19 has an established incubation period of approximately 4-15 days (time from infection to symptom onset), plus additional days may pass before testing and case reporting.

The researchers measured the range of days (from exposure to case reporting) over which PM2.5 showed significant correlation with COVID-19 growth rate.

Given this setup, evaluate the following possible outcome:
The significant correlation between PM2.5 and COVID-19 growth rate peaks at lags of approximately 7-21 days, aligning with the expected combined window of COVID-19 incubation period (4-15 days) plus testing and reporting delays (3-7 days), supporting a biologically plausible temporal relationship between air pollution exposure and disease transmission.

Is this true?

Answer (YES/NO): YES